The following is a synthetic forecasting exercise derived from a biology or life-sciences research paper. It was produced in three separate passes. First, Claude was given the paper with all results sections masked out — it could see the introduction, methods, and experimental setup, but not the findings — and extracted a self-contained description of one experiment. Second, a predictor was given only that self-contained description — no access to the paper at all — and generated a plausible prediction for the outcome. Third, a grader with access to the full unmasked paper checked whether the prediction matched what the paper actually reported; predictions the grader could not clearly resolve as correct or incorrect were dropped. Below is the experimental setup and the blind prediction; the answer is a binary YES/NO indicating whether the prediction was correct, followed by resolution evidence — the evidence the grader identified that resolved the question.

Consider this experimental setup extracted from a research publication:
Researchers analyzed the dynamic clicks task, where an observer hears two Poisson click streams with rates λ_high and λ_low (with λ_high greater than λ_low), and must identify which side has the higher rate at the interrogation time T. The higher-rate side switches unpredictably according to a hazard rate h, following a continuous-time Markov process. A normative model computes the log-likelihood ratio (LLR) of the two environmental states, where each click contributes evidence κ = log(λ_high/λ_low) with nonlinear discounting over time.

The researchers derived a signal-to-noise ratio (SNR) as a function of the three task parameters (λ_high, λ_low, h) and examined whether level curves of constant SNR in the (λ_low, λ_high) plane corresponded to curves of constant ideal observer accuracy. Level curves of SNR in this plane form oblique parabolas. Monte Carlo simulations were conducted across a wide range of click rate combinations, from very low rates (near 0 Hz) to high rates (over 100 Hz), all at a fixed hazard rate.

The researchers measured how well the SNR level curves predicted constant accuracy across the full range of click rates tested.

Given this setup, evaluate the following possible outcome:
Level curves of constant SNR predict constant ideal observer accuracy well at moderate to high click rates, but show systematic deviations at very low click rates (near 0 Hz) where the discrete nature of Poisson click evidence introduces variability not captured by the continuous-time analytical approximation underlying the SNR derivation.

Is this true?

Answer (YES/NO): NO